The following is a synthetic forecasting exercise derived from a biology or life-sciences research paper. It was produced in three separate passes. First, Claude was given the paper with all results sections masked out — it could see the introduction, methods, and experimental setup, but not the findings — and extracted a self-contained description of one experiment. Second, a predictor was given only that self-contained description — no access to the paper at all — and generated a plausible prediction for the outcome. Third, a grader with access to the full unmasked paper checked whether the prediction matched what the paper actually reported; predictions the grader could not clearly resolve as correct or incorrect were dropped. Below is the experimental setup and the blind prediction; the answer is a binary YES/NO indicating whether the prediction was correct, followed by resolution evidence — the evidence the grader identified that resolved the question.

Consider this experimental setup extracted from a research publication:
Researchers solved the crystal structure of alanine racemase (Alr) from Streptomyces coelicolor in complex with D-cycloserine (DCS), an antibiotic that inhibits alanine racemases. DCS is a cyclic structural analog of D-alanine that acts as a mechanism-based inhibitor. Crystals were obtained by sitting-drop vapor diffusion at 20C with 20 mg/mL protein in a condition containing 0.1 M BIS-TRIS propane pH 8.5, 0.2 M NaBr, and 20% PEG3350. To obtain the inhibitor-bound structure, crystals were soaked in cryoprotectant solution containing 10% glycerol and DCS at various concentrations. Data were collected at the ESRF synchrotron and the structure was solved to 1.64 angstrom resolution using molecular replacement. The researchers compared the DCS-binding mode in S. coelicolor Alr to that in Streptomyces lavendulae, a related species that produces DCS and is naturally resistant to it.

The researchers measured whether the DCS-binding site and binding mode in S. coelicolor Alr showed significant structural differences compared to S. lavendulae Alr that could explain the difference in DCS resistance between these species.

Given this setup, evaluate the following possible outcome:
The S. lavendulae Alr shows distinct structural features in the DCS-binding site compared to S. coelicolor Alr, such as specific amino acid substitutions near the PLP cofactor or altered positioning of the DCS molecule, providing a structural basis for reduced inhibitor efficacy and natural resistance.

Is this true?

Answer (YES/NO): NO